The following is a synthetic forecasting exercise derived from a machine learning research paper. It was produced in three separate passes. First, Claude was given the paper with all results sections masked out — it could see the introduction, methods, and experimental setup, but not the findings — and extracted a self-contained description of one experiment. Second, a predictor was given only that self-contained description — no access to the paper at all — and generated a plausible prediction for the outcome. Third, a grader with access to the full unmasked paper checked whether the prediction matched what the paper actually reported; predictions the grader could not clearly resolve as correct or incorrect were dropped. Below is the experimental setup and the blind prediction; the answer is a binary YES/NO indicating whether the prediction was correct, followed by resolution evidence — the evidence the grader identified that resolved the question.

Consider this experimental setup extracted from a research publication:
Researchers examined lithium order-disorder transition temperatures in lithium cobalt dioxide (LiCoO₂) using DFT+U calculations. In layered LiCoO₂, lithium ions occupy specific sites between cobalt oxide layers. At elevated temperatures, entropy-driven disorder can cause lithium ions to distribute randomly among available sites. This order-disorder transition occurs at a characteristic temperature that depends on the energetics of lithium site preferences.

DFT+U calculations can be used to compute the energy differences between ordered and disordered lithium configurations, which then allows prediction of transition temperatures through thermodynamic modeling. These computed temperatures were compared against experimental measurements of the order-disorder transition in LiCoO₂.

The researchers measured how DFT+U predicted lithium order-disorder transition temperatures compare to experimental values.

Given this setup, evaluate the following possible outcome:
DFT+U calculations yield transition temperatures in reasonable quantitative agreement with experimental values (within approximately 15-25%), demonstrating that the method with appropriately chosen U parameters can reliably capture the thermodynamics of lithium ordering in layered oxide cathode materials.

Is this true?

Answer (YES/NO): NO